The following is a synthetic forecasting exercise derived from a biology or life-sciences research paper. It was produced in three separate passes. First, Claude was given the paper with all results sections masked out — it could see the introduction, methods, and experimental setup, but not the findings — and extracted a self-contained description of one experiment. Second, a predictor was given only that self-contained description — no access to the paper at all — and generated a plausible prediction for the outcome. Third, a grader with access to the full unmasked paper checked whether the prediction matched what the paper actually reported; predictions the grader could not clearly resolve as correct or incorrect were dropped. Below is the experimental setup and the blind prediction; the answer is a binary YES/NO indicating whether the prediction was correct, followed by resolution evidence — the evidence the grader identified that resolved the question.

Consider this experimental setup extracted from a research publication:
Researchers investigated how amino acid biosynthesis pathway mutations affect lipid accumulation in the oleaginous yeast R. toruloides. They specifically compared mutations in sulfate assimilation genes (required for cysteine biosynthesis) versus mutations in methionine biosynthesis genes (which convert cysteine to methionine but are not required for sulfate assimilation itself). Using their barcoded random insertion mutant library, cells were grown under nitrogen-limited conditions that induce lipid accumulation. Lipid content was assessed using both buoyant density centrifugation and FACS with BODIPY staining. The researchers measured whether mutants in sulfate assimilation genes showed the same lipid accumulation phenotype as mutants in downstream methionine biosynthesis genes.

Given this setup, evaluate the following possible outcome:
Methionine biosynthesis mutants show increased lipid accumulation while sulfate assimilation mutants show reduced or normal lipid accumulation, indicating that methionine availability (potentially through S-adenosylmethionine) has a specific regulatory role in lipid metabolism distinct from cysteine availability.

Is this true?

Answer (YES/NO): NO